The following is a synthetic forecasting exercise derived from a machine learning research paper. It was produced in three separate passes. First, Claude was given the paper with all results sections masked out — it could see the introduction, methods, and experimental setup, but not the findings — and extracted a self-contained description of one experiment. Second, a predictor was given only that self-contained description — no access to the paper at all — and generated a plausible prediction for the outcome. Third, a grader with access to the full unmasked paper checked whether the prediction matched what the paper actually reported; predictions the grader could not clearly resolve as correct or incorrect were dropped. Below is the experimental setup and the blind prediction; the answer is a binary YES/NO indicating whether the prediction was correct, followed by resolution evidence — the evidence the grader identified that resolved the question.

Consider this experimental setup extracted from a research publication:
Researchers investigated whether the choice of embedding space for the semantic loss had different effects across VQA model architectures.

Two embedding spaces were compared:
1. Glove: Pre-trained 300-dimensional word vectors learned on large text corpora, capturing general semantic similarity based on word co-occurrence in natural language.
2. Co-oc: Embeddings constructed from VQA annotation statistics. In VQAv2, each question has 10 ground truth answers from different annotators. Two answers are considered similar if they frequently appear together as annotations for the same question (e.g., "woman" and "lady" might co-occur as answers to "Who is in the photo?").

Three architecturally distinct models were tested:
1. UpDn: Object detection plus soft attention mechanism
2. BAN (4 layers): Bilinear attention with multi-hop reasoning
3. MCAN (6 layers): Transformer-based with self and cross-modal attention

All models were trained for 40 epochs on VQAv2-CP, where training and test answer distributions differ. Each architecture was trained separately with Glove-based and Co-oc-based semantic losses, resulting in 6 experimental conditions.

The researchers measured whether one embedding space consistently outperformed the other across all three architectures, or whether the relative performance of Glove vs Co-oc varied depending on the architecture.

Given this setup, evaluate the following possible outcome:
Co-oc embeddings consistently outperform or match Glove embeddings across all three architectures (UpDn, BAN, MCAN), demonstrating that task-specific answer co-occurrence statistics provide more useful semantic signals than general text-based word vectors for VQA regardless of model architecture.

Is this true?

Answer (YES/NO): NO